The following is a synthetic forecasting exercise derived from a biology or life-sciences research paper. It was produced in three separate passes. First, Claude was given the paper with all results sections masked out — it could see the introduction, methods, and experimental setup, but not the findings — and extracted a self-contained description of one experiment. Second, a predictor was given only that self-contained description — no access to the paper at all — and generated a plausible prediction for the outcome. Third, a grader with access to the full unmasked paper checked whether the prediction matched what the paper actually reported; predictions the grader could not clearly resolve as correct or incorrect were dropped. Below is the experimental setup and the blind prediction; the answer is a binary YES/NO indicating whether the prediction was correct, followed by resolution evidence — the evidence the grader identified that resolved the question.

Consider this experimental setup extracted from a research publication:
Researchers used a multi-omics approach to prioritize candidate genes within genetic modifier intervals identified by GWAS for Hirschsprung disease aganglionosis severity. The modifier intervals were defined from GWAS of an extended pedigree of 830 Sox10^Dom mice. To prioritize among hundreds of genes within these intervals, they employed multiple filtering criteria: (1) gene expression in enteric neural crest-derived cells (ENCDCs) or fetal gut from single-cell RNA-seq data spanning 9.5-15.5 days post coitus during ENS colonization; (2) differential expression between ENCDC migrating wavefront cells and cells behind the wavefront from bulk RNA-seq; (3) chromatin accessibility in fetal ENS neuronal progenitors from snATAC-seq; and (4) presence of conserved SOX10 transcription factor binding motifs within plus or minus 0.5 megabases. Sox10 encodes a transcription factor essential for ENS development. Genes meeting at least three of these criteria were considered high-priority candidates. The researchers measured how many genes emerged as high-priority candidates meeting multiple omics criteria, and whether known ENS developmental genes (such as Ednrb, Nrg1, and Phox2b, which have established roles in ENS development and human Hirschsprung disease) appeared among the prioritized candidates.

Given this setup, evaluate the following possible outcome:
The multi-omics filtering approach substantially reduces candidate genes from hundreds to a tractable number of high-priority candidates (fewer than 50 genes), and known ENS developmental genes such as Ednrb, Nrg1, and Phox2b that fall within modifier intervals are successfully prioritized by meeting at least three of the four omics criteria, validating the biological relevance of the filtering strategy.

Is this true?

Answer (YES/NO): YES